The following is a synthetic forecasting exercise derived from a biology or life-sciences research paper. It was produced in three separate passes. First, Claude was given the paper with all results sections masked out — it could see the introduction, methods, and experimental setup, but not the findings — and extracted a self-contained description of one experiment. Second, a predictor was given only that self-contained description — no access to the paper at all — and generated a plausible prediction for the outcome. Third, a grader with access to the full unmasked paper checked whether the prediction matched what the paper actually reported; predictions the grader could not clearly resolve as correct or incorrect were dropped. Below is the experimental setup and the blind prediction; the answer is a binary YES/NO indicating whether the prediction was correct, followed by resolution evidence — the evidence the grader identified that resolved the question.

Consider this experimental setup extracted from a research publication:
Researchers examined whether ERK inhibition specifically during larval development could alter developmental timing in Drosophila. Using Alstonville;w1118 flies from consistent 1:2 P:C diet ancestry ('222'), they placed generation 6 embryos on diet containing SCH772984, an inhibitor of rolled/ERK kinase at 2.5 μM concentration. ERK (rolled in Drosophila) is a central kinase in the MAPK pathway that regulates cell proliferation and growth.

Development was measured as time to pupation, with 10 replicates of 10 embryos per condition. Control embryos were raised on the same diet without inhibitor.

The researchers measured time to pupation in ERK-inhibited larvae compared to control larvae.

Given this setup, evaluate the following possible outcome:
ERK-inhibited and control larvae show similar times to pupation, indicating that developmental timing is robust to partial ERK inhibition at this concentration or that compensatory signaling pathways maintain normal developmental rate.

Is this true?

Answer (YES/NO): NO